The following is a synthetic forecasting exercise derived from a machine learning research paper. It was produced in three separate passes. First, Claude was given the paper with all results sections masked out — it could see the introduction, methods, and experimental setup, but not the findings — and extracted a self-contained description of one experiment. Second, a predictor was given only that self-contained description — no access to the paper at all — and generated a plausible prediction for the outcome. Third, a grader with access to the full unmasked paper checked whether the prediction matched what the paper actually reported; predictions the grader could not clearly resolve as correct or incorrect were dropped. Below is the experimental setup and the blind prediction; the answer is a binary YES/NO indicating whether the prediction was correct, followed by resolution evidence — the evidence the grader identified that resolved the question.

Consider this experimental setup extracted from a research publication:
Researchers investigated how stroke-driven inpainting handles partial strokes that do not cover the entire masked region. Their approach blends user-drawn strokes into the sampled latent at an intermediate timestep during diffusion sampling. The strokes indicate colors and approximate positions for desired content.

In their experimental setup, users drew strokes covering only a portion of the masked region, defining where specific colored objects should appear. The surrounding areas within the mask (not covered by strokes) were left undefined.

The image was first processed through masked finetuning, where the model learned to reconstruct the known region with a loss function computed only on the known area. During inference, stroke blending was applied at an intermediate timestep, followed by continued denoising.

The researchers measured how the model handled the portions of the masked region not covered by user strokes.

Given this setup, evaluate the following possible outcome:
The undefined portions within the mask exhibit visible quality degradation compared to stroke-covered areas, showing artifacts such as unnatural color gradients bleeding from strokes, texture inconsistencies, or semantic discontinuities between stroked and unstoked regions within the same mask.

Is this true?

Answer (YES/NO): NO